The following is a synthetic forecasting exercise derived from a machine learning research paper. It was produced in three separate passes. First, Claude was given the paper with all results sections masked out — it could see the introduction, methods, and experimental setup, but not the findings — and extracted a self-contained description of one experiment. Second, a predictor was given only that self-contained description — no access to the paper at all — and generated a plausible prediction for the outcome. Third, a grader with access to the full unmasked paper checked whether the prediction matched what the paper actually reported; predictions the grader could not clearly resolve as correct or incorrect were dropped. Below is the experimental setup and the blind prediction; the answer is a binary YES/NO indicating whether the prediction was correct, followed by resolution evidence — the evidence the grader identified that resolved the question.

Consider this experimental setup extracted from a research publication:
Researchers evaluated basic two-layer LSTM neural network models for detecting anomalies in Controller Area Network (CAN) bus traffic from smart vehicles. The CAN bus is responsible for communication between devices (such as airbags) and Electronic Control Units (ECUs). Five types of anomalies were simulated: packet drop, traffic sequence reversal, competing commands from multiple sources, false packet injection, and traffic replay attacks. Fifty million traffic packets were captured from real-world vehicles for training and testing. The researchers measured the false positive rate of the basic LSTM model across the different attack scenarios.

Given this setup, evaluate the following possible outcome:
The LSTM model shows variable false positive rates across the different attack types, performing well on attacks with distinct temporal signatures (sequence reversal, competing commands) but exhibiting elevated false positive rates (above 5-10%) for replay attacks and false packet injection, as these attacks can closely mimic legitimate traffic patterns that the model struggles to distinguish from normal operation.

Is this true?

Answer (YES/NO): NO